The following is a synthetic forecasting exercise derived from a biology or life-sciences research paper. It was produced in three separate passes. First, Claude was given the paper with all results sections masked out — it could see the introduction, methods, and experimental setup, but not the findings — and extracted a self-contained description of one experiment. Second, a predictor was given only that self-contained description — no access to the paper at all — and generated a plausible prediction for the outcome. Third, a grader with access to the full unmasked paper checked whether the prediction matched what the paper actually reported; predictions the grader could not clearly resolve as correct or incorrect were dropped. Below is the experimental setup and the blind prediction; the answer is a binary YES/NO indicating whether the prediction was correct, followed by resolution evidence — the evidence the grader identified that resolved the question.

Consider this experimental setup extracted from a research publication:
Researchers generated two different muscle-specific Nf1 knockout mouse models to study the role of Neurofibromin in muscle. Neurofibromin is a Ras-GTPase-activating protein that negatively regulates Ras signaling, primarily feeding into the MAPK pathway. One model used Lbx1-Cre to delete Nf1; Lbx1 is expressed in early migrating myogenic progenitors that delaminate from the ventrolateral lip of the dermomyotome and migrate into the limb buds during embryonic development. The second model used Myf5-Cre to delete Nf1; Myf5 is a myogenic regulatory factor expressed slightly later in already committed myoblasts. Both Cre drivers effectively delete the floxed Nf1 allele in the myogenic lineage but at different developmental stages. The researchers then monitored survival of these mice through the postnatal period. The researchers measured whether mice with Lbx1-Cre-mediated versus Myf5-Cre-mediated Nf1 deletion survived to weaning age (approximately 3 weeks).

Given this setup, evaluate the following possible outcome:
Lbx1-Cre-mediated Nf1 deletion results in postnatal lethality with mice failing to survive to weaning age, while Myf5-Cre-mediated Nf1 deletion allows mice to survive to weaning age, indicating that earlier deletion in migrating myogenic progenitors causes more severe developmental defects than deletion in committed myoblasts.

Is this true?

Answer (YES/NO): YES